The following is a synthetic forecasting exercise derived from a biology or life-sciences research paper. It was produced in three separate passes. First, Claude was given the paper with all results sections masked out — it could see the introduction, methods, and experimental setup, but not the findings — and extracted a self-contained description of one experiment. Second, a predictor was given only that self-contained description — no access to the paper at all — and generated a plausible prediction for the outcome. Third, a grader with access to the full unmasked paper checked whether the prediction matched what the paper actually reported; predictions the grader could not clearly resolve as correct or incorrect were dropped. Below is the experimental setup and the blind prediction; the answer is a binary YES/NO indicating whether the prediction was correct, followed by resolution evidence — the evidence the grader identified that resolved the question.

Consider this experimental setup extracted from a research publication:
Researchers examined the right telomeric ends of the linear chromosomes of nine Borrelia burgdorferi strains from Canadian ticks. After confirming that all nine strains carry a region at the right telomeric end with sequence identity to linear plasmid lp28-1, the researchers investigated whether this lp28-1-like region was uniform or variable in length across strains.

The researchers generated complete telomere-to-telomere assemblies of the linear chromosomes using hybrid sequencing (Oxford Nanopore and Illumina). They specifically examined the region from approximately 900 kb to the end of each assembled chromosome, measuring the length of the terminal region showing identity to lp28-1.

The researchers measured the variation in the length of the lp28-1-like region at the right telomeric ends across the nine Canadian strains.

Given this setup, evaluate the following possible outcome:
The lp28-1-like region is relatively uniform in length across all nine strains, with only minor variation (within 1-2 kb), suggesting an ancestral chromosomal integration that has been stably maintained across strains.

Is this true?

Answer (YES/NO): NO